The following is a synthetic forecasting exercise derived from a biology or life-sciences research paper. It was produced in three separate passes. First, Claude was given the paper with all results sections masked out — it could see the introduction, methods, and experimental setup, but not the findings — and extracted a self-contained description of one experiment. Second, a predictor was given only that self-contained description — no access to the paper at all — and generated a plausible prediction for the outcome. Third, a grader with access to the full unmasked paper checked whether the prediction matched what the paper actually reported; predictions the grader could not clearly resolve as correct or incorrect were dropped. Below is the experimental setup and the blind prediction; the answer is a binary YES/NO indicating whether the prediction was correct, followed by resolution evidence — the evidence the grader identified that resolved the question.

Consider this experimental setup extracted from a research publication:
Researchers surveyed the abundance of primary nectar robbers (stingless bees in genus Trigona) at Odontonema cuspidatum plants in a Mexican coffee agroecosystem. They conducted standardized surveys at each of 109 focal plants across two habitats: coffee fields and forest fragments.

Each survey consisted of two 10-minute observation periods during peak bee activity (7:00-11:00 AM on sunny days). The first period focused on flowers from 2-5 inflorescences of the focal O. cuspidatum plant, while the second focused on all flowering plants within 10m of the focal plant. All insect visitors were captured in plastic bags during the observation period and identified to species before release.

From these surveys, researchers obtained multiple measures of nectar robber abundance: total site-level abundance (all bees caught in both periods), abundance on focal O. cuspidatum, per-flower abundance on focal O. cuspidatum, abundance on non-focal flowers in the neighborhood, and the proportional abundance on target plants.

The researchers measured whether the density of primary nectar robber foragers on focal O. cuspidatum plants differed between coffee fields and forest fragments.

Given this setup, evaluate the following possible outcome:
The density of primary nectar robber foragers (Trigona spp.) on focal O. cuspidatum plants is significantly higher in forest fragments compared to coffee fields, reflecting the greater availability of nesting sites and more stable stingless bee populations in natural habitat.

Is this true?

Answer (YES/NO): NO